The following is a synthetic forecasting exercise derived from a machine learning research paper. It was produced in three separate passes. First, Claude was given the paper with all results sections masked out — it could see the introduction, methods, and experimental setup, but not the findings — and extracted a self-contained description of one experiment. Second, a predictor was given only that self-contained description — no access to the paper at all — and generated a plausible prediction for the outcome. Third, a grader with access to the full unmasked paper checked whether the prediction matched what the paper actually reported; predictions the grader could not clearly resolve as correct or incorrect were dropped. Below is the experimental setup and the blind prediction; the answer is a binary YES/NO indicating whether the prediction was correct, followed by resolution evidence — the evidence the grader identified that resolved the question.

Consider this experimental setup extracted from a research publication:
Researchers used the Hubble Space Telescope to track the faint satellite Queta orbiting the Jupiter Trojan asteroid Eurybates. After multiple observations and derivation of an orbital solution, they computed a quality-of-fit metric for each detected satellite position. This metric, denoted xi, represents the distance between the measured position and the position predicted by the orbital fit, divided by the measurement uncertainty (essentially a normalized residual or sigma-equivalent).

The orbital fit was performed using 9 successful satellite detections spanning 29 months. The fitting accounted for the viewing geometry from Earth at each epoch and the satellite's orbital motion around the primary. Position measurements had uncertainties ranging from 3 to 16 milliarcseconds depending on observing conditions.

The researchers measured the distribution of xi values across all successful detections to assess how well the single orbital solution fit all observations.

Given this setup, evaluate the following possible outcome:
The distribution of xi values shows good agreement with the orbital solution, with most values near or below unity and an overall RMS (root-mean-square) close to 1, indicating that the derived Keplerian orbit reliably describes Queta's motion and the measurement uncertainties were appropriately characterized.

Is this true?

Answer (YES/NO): YES